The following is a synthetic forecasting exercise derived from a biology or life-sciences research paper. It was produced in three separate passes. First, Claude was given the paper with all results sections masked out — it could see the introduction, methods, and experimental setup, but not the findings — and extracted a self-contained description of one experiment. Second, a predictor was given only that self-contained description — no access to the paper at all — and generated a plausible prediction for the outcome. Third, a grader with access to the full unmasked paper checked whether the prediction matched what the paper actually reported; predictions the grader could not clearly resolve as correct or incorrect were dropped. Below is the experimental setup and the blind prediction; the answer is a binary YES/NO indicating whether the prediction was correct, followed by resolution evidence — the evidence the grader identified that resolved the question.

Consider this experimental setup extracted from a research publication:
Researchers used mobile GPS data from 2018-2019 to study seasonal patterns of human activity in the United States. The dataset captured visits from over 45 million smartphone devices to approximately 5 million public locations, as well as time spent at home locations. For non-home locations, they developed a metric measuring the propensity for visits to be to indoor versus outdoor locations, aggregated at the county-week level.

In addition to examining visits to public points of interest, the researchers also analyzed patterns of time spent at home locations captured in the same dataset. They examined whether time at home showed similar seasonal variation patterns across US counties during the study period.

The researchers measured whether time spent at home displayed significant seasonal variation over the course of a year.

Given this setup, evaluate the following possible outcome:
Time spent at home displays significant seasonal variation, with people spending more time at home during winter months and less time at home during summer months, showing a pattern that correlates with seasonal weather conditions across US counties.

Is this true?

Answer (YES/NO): NO